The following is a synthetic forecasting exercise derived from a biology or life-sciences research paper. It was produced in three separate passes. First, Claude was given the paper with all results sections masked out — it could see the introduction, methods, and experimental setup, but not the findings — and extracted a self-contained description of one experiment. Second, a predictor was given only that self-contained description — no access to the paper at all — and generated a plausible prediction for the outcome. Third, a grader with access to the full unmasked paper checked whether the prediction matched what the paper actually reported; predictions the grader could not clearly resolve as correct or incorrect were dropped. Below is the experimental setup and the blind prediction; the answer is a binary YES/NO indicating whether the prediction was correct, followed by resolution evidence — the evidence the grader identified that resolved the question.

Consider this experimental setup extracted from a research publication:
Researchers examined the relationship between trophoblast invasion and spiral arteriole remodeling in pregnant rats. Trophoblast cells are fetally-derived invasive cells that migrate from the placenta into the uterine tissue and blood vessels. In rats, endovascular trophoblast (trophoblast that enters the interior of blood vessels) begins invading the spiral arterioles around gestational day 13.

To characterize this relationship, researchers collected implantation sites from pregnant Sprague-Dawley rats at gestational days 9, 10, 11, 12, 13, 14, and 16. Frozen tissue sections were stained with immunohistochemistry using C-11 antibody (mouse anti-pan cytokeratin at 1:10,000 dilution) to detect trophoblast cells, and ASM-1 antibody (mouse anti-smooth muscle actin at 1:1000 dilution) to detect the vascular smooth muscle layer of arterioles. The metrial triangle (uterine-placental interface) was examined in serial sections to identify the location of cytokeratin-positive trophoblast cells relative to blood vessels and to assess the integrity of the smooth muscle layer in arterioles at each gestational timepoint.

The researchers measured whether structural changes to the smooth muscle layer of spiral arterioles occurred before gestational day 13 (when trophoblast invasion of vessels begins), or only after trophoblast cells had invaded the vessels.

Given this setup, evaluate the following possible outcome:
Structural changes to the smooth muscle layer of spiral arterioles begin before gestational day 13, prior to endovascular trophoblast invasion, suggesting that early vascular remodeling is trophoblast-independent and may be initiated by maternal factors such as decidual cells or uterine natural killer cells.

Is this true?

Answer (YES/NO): YES